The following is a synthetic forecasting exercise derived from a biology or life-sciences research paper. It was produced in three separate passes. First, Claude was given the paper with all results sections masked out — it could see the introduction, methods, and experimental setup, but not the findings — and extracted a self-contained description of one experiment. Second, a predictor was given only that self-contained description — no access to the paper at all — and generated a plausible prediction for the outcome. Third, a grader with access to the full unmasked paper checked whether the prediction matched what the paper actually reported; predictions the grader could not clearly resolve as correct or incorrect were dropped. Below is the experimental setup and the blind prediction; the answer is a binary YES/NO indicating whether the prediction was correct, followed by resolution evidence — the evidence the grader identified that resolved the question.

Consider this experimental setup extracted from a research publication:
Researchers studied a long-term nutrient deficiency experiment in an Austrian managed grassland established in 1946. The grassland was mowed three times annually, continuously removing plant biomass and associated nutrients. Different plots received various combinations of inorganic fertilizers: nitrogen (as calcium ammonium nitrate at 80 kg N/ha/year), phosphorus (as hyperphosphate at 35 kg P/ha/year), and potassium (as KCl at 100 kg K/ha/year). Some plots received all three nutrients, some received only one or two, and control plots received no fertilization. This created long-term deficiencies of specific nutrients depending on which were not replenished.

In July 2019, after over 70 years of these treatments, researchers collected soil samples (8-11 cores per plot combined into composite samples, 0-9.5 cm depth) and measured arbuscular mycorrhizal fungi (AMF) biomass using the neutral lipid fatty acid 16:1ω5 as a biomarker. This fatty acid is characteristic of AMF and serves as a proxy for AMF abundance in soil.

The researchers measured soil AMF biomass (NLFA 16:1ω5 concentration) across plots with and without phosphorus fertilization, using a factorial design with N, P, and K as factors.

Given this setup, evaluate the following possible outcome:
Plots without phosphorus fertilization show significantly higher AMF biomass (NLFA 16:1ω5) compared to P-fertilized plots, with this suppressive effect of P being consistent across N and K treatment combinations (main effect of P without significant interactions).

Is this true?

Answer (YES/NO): NO